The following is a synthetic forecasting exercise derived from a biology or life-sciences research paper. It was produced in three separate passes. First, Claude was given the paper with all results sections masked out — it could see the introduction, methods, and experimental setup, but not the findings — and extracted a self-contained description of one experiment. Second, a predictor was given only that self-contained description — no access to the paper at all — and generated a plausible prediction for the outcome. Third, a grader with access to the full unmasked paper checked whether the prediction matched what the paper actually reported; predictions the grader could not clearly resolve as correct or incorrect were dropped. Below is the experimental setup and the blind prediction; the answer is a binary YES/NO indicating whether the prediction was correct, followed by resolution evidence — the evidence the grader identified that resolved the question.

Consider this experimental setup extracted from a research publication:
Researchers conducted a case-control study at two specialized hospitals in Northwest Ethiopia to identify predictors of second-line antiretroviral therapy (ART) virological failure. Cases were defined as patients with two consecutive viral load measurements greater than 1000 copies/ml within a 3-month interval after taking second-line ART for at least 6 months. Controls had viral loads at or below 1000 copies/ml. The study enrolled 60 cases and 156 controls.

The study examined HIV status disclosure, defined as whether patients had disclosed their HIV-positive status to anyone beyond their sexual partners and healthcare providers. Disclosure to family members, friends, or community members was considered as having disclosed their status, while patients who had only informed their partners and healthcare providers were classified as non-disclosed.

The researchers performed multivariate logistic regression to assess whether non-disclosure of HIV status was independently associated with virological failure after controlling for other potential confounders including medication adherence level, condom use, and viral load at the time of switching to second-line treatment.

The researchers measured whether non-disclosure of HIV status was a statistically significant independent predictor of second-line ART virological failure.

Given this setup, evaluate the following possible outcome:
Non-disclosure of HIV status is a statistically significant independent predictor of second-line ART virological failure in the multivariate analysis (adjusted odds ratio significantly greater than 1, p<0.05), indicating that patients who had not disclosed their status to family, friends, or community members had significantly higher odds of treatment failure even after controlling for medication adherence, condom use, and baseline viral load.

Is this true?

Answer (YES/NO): YES